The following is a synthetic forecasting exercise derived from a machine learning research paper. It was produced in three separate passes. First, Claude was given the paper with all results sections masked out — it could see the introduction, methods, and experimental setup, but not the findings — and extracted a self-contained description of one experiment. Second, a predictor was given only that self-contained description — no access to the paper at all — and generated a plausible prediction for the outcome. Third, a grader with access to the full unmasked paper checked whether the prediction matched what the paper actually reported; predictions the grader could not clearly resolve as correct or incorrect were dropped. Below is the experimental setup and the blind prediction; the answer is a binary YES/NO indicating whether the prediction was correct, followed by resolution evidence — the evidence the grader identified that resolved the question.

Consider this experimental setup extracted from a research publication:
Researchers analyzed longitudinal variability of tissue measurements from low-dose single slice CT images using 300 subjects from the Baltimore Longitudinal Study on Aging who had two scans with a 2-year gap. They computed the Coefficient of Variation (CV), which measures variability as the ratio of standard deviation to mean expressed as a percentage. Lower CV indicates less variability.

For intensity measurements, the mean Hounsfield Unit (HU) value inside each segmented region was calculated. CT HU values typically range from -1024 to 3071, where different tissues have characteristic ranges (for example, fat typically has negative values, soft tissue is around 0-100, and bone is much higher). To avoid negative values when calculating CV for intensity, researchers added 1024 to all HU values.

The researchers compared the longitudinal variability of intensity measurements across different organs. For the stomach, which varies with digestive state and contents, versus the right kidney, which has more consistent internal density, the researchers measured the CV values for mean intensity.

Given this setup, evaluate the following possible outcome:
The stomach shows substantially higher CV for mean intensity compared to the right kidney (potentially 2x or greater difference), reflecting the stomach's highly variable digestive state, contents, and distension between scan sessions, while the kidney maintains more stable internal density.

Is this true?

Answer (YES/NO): YES